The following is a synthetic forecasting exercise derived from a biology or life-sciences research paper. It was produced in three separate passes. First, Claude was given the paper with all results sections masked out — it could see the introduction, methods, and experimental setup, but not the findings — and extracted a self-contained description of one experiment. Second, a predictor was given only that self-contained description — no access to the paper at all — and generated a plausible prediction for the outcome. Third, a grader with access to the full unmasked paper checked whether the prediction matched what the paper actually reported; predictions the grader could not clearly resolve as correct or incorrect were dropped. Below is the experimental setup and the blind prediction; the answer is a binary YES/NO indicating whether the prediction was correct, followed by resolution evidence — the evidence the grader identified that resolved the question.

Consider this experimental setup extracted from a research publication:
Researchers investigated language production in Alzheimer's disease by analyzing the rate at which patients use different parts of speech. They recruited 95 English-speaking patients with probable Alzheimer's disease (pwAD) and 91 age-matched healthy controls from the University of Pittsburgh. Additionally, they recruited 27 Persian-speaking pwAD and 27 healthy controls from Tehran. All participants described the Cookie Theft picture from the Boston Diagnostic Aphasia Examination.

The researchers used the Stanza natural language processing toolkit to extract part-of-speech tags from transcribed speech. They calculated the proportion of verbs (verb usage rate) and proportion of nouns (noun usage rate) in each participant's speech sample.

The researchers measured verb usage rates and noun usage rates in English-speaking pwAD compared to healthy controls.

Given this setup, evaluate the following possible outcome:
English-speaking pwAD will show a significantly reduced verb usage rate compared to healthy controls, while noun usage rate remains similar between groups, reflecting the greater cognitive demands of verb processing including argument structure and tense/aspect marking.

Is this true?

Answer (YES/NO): NO